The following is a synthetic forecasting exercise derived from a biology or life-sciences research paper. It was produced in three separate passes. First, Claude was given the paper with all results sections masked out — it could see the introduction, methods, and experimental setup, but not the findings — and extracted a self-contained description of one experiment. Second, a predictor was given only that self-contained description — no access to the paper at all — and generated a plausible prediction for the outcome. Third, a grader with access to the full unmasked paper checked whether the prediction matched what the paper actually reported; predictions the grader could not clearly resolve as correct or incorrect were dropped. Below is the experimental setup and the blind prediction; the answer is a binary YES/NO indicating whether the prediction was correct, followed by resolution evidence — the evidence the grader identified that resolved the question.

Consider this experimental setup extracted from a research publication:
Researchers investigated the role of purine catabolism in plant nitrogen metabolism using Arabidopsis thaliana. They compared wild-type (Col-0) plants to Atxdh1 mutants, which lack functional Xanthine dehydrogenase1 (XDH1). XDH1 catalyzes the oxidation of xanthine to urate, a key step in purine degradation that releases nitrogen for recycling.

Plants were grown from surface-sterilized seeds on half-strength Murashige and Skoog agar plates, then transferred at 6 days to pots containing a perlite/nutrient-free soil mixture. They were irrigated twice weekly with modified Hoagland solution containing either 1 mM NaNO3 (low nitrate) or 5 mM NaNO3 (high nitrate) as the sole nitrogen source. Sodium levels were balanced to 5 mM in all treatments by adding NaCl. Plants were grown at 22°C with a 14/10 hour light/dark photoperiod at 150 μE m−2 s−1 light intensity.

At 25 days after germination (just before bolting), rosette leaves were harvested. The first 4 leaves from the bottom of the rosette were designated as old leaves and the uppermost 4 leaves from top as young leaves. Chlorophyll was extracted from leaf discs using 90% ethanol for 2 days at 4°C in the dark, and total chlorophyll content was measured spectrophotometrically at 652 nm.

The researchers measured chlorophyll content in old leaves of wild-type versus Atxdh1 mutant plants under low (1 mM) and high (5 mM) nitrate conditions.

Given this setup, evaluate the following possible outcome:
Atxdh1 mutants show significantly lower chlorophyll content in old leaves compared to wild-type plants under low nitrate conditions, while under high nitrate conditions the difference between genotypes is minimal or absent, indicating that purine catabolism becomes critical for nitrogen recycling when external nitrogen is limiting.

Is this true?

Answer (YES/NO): YES